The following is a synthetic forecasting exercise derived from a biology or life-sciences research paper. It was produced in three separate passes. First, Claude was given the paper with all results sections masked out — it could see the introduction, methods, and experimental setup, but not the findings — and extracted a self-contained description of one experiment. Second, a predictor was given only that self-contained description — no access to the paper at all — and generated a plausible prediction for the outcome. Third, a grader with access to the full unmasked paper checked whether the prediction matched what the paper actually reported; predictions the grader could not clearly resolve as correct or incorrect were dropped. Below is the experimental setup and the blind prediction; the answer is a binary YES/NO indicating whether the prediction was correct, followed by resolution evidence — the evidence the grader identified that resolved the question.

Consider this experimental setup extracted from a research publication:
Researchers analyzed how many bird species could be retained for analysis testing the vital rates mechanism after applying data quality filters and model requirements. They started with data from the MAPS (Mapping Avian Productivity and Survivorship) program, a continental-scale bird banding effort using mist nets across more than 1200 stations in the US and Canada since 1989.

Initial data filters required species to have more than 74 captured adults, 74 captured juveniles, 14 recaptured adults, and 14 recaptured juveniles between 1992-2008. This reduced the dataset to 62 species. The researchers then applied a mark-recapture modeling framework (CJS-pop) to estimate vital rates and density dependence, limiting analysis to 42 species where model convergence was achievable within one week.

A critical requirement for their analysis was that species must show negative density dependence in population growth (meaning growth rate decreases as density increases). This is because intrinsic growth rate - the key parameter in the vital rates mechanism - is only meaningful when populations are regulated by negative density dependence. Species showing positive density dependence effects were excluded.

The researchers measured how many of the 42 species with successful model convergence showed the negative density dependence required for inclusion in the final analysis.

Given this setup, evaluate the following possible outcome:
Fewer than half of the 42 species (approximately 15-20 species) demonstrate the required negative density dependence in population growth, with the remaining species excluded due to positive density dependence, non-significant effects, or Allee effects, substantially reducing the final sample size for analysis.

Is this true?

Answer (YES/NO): YES